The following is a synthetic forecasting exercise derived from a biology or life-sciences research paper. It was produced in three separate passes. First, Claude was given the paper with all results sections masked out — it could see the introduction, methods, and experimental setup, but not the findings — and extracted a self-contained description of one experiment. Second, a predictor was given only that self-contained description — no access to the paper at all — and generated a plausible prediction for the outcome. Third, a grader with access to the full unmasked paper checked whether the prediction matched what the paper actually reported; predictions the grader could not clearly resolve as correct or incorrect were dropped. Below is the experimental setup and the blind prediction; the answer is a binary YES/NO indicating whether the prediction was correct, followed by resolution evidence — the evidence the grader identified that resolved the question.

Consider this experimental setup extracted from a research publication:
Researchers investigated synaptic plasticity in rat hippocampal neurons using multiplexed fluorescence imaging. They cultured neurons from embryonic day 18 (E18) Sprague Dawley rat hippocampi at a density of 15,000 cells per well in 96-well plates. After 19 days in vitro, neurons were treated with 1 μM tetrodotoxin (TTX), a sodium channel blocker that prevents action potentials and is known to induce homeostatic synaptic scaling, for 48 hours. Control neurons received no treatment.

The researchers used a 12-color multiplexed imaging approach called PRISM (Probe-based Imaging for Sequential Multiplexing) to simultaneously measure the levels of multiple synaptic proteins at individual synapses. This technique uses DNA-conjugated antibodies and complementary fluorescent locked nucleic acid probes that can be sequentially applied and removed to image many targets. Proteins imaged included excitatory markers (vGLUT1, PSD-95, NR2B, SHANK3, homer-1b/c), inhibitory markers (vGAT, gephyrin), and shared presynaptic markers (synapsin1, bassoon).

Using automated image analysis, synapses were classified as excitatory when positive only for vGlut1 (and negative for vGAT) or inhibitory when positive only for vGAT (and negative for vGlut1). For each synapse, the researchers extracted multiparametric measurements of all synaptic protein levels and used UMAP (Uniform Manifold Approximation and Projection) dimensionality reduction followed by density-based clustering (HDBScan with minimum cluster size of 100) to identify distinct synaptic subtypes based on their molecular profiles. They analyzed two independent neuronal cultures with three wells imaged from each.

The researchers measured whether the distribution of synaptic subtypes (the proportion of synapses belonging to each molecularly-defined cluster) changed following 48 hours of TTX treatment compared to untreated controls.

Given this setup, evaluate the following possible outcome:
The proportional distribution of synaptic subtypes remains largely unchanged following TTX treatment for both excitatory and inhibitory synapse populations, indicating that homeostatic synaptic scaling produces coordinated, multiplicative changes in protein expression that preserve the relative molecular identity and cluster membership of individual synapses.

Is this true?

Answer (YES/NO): NO